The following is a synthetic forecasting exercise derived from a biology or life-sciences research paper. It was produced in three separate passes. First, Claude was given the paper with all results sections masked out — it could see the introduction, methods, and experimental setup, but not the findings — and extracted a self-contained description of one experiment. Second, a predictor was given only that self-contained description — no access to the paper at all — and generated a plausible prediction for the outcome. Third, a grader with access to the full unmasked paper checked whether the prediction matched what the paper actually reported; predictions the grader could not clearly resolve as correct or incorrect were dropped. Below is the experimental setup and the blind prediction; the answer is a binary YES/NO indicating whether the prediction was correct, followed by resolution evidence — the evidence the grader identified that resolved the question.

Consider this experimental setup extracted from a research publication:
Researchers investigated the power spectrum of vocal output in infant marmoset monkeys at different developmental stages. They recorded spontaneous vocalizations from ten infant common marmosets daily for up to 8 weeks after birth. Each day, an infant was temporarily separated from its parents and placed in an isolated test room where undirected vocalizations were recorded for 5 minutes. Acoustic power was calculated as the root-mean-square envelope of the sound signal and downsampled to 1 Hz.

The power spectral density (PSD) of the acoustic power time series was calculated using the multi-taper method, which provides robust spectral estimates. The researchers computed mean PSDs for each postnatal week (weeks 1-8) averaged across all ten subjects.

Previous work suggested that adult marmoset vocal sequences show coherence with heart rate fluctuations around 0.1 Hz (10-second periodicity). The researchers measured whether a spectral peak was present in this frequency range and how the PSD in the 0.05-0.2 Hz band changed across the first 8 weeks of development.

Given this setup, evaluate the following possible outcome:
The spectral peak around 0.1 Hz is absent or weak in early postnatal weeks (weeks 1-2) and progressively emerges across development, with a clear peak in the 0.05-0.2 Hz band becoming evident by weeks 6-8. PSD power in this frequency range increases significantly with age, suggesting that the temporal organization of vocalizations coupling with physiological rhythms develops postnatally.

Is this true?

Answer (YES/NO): YES